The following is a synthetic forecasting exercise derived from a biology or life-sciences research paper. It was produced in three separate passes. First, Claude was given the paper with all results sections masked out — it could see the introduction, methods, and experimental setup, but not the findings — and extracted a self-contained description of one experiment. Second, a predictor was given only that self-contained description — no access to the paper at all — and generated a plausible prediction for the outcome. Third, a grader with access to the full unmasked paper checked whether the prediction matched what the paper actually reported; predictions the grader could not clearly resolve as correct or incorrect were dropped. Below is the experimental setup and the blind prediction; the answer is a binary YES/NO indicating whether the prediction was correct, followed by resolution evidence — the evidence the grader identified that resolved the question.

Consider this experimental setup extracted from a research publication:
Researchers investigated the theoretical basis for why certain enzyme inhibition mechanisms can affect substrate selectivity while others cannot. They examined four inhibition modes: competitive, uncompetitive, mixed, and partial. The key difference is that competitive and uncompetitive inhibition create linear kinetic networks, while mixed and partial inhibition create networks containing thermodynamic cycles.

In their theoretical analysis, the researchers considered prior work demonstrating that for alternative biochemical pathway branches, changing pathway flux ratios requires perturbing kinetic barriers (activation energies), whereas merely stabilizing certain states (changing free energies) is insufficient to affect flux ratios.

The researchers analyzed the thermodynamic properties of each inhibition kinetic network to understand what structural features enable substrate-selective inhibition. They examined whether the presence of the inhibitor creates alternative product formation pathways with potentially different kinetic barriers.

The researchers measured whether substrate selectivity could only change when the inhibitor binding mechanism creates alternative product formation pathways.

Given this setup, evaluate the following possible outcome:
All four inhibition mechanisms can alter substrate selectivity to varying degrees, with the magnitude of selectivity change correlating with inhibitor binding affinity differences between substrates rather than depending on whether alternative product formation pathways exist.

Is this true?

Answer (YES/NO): NO